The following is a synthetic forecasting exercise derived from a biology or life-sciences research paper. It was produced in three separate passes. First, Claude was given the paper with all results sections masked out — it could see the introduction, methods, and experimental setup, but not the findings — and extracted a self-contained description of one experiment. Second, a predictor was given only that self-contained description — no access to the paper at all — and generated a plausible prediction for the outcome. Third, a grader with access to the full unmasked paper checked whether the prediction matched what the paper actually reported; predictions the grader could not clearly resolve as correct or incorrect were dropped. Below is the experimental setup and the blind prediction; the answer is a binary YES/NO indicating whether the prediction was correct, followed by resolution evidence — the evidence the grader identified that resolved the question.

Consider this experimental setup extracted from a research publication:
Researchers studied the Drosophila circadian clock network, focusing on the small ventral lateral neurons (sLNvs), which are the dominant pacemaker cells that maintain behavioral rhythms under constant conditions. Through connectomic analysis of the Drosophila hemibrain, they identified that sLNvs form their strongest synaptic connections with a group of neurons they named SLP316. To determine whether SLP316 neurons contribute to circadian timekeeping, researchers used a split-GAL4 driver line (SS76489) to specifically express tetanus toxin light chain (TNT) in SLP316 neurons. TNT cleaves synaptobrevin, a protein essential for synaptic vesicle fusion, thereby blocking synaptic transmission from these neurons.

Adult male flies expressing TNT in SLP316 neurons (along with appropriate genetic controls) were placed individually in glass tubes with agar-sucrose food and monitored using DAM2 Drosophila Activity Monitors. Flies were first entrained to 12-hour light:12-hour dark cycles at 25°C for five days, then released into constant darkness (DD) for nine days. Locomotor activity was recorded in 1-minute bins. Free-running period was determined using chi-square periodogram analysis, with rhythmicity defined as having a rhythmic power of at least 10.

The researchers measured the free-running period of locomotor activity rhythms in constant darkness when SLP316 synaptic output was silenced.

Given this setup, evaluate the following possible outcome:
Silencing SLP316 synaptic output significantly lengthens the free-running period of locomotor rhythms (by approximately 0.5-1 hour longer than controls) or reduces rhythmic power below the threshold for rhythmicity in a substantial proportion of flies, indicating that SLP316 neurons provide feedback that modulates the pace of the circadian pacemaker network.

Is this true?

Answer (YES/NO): NO